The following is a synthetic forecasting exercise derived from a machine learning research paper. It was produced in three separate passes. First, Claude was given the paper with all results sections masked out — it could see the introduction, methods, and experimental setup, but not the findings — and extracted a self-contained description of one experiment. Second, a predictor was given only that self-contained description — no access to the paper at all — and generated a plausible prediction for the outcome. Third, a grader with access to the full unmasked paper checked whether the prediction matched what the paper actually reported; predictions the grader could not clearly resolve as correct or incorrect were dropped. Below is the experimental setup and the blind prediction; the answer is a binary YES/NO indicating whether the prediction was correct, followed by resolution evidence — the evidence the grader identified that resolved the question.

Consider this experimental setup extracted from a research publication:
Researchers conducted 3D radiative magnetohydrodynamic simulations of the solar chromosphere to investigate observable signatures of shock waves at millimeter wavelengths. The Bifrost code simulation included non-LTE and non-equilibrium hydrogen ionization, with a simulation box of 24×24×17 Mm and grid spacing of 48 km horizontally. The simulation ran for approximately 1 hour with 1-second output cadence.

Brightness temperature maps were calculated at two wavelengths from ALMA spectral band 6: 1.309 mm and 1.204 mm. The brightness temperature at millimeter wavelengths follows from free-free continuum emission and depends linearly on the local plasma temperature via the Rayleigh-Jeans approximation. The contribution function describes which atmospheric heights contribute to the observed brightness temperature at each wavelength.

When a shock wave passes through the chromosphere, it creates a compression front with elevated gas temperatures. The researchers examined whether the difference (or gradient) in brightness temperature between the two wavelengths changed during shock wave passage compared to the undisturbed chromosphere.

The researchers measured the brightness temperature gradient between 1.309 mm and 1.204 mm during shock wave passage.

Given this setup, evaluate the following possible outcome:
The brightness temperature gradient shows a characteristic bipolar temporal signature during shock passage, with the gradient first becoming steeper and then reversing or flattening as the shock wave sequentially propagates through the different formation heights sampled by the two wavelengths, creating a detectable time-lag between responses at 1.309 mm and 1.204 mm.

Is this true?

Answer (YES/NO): NO